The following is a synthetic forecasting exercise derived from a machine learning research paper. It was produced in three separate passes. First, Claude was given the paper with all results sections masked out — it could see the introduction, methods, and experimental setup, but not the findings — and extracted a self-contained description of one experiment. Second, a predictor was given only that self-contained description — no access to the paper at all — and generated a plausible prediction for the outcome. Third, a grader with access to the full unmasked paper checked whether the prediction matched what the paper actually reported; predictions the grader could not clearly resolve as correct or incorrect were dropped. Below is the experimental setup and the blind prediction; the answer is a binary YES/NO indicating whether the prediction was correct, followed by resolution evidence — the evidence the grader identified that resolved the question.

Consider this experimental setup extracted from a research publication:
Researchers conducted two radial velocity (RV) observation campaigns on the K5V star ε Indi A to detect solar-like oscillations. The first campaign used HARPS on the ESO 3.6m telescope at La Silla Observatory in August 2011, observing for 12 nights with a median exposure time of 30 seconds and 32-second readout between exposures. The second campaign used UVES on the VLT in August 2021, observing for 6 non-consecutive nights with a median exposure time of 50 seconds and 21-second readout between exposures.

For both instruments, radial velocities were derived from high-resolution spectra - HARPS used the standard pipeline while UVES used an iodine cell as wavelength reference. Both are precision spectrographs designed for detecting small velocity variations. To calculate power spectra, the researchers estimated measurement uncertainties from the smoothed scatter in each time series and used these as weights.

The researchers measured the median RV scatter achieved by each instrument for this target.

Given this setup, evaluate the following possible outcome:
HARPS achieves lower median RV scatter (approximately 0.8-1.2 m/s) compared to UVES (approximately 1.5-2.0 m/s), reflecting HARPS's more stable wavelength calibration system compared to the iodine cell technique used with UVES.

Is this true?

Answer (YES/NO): NO